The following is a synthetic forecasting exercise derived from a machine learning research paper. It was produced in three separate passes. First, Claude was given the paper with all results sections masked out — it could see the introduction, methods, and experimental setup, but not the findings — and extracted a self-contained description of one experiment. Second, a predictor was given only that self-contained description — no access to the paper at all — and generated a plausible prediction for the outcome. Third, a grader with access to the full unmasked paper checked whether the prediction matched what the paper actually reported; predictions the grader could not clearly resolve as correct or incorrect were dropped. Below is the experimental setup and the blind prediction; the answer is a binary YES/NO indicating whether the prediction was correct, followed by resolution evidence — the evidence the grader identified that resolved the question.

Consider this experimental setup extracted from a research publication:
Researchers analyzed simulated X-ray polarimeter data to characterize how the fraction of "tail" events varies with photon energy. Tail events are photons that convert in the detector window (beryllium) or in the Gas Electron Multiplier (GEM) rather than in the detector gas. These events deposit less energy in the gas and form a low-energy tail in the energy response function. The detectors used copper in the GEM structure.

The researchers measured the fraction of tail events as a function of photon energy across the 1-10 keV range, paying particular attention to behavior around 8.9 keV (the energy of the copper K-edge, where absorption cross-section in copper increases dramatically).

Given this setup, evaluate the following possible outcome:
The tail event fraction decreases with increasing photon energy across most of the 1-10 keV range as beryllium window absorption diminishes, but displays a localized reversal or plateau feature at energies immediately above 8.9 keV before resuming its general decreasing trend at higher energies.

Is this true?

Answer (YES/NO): NO